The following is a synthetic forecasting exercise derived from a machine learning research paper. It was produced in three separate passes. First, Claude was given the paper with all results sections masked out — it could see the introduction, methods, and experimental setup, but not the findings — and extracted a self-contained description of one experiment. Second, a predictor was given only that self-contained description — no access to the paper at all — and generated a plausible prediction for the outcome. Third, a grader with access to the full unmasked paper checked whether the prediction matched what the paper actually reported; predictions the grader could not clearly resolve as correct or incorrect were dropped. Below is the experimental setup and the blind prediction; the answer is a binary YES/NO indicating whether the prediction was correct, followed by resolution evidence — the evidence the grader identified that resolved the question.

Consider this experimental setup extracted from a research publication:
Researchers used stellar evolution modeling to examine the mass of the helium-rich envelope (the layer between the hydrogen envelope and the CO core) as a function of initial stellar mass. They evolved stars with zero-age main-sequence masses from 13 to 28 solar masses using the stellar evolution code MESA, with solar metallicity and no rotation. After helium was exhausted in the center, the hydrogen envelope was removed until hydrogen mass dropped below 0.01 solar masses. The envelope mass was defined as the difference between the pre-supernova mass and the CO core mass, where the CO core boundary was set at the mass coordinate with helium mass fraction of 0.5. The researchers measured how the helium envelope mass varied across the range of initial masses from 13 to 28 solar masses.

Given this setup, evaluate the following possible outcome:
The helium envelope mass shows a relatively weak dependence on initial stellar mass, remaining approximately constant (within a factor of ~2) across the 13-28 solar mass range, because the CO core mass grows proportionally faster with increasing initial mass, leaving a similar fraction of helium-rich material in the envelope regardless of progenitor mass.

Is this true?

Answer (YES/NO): YES